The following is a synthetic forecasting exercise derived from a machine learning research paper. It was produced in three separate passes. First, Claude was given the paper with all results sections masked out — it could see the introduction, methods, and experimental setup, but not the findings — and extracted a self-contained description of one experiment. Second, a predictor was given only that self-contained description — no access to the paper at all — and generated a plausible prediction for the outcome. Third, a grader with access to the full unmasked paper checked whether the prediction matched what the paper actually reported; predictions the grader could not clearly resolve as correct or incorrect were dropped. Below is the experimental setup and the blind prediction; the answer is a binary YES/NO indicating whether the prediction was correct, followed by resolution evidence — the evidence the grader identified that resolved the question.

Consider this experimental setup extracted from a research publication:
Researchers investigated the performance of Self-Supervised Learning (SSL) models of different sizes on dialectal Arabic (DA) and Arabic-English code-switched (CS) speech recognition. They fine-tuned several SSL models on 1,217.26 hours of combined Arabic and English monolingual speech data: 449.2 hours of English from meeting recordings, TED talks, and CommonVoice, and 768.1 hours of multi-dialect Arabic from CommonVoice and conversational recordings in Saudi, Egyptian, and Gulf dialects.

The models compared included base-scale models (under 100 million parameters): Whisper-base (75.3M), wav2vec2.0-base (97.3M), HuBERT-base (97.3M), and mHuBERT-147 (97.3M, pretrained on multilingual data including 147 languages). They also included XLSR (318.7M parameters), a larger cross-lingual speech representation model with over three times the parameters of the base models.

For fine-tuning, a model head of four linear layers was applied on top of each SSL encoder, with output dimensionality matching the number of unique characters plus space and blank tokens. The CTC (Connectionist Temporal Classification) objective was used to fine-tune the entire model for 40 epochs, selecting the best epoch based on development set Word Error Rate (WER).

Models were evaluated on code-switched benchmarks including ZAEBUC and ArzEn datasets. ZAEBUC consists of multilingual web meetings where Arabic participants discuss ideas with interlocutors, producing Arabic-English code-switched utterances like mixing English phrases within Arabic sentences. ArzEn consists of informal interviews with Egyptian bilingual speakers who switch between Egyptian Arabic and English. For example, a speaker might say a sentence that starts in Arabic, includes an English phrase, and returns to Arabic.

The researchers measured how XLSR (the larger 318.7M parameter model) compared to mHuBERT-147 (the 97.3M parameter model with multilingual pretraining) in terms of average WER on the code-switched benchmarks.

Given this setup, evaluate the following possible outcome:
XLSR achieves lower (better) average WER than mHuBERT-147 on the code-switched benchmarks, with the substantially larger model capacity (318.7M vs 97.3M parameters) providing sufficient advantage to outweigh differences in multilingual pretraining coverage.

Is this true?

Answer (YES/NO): NO